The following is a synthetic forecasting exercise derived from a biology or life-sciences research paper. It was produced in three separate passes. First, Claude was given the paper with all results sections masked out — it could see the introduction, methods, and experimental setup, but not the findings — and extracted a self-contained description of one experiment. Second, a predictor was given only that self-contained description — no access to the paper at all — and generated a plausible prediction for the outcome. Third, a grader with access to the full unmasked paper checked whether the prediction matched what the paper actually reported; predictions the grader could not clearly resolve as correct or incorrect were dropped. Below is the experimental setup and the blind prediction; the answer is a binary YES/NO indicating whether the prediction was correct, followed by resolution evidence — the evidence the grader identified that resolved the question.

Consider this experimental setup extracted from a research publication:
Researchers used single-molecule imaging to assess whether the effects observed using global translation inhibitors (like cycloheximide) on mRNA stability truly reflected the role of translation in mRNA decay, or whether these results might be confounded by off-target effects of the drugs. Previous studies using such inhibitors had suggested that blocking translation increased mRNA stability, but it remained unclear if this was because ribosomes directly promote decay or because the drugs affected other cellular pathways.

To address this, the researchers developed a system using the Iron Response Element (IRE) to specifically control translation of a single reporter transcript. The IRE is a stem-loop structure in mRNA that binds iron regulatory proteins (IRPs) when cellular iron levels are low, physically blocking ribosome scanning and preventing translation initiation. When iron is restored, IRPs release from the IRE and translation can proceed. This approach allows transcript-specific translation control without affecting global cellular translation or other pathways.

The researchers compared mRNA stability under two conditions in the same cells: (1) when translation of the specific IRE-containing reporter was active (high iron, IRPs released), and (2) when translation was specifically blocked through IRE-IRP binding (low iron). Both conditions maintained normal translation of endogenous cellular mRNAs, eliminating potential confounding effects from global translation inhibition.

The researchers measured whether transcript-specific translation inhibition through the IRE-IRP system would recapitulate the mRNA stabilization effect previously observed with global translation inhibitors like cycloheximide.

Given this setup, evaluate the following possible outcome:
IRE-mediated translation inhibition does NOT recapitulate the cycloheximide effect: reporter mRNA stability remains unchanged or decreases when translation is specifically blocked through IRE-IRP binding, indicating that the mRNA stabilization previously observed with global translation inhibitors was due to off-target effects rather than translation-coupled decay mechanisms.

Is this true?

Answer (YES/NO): NO